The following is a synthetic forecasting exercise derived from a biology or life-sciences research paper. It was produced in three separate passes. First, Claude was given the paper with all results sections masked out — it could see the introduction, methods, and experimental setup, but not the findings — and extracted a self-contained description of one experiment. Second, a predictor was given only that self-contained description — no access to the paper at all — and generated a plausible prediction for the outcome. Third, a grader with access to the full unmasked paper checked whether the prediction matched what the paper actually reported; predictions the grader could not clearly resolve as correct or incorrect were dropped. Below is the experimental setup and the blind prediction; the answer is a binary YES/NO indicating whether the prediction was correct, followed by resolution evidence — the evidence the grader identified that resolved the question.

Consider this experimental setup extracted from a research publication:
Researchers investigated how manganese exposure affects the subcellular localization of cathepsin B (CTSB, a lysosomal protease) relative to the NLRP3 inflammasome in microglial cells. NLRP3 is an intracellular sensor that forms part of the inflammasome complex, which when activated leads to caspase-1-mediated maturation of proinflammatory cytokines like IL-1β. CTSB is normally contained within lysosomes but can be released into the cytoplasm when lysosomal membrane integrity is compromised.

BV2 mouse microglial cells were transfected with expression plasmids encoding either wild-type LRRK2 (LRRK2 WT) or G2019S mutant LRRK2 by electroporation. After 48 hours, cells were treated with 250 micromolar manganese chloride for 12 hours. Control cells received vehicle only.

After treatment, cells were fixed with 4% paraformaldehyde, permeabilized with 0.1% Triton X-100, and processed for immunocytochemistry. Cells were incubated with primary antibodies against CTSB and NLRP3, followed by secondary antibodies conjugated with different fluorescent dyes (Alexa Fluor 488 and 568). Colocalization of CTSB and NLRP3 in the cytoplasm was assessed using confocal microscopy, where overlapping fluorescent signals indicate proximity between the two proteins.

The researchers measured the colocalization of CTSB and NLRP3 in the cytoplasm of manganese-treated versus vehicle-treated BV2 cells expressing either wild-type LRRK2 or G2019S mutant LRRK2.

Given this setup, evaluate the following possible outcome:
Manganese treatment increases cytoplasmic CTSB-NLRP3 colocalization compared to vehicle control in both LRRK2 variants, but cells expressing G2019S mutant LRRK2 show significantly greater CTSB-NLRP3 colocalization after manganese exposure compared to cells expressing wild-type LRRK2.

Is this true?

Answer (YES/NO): YES